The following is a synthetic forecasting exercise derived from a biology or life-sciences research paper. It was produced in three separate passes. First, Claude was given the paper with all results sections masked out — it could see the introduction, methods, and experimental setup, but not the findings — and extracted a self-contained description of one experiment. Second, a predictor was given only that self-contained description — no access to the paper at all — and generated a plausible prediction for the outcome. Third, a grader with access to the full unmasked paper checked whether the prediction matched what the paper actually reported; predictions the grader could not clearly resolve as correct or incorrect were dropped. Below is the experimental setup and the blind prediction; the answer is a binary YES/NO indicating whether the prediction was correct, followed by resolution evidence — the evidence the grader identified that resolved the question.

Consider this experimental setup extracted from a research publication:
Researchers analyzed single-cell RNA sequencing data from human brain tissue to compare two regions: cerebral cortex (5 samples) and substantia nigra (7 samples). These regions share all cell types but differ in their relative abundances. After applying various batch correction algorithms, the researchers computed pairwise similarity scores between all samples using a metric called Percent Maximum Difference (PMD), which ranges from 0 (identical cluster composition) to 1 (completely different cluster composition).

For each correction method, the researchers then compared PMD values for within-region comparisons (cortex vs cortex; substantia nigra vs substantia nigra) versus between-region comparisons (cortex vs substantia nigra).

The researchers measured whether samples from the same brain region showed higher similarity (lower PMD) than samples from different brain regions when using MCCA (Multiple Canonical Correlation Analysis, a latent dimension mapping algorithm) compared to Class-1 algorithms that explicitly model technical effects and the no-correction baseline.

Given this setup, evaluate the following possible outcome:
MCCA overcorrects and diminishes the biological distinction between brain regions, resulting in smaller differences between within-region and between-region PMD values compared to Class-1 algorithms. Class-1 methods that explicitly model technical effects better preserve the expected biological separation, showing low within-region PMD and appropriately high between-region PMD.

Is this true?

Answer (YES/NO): YES